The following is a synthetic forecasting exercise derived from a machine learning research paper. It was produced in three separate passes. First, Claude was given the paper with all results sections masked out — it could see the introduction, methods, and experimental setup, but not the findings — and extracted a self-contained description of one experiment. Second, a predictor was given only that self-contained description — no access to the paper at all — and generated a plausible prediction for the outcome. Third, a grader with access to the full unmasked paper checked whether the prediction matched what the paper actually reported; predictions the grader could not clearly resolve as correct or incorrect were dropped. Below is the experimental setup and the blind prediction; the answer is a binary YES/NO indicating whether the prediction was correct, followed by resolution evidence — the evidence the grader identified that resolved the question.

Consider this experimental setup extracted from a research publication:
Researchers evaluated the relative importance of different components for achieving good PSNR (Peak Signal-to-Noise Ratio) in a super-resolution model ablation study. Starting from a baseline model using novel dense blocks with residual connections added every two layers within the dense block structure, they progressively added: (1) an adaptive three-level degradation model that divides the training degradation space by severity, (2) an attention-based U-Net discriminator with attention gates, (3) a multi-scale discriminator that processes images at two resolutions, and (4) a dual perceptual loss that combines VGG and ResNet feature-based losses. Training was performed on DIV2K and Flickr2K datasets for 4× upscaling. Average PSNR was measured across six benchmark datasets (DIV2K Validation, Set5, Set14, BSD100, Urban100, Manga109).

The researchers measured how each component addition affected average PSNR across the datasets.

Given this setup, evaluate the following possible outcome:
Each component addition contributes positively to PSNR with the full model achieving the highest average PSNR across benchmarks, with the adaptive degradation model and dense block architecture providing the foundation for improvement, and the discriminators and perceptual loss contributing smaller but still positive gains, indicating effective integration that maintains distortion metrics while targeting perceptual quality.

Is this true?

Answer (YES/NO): NO